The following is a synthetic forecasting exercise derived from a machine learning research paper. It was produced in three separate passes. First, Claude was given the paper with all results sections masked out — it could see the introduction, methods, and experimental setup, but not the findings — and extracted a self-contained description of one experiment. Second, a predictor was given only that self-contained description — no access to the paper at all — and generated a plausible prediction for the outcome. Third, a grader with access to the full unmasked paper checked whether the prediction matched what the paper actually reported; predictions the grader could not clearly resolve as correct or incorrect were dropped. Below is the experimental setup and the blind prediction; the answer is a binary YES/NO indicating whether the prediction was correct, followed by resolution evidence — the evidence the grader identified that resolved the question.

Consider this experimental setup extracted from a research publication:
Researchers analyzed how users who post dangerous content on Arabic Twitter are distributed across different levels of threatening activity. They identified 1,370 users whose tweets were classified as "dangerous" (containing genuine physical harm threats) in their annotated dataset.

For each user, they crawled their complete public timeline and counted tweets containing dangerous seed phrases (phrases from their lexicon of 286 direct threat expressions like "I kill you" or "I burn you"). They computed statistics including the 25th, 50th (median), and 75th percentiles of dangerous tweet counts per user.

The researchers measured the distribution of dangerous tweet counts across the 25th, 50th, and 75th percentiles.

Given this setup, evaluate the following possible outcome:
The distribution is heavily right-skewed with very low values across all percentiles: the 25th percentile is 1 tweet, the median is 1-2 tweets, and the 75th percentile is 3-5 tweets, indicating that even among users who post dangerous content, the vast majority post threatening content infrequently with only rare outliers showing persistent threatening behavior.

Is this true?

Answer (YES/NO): NO